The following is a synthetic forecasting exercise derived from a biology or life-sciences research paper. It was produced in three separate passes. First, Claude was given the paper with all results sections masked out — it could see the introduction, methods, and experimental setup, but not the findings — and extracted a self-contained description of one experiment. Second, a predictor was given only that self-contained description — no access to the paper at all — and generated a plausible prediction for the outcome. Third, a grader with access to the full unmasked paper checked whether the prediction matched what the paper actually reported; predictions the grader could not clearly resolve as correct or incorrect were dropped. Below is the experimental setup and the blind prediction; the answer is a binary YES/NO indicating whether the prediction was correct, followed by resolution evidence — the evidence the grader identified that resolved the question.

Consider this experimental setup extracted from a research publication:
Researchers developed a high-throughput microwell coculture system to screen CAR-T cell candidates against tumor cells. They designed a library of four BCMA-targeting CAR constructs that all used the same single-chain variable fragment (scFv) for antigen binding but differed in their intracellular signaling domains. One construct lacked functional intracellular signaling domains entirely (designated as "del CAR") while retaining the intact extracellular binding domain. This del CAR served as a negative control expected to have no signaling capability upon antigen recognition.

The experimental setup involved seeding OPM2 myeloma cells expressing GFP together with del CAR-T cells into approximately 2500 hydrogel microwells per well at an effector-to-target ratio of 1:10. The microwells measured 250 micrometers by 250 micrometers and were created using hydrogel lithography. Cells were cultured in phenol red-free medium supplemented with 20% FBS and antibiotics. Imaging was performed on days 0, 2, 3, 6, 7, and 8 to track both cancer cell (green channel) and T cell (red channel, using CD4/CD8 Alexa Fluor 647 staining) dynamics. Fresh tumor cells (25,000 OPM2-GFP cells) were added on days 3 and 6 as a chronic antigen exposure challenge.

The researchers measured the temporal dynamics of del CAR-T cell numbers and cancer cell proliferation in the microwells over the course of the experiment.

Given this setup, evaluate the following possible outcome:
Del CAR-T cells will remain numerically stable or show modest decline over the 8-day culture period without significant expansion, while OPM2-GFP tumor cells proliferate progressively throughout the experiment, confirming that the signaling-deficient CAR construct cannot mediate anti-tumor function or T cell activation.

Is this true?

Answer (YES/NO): NO